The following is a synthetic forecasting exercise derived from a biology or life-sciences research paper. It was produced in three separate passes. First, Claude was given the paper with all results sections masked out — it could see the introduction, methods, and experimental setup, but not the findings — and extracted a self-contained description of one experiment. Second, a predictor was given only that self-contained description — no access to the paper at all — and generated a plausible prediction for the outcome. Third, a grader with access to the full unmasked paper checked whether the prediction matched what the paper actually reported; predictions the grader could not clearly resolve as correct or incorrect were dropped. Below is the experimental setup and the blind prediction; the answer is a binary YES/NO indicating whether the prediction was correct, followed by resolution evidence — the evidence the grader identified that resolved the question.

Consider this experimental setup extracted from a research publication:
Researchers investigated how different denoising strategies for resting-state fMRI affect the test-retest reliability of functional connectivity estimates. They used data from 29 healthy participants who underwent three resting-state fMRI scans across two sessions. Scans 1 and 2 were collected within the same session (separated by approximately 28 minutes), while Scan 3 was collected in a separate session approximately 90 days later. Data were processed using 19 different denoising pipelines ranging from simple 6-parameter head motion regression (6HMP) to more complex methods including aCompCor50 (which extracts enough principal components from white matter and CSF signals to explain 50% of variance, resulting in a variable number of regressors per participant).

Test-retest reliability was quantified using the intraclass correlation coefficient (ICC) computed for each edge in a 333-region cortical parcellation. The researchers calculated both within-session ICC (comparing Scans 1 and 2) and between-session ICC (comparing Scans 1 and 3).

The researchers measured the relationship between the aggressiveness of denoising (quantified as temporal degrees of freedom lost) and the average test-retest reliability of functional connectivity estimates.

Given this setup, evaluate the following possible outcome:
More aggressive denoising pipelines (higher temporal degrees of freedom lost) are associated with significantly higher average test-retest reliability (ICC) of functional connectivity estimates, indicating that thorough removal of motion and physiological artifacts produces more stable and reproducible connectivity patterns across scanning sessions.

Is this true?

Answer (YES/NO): NO